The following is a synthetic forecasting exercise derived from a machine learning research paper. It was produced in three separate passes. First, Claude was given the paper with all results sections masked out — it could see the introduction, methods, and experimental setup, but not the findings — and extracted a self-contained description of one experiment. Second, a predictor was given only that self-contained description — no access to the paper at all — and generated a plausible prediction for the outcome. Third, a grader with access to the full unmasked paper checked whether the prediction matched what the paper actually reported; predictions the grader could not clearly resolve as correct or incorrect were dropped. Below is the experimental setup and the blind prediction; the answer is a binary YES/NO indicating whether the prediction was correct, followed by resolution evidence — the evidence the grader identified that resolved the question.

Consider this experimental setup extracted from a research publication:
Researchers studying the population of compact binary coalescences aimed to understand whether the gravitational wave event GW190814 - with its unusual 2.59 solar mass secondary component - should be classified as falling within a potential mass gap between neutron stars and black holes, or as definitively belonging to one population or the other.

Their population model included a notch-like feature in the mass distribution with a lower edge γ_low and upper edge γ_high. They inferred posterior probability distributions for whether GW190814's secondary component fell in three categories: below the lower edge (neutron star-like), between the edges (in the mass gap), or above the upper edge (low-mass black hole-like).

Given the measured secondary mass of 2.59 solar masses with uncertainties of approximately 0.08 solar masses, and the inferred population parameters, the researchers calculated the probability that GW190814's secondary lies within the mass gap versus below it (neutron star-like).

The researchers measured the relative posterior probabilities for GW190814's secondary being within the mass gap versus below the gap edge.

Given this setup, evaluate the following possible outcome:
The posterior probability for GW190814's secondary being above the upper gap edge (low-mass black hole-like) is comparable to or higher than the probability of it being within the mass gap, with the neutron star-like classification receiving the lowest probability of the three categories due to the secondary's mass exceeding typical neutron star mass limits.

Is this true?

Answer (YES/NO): NO